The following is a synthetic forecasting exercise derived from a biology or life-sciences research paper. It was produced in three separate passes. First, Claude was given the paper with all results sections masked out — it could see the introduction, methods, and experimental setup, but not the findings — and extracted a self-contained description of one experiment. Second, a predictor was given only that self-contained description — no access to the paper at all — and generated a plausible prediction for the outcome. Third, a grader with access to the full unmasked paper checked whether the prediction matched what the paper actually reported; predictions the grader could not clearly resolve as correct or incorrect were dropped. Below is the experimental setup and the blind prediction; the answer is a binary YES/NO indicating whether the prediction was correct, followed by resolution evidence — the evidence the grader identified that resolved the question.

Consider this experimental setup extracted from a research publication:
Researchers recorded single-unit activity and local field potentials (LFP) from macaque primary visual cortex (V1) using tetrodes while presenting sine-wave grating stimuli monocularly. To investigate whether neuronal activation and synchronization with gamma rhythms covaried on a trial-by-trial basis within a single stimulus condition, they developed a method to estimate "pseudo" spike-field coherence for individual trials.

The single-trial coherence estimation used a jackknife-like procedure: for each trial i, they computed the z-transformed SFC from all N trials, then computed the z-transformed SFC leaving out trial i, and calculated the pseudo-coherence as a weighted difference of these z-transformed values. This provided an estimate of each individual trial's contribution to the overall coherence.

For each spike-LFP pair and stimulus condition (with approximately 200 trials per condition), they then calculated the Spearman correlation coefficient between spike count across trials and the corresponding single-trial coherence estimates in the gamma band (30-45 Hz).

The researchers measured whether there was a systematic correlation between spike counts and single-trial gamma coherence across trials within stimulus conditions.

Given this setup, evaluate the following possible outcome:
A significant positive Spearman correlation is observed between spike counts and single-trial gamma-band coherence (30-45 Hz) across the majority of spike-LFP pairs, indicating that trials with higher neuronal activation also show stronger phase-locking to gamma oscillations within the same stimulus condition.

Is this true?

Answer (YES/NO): YES